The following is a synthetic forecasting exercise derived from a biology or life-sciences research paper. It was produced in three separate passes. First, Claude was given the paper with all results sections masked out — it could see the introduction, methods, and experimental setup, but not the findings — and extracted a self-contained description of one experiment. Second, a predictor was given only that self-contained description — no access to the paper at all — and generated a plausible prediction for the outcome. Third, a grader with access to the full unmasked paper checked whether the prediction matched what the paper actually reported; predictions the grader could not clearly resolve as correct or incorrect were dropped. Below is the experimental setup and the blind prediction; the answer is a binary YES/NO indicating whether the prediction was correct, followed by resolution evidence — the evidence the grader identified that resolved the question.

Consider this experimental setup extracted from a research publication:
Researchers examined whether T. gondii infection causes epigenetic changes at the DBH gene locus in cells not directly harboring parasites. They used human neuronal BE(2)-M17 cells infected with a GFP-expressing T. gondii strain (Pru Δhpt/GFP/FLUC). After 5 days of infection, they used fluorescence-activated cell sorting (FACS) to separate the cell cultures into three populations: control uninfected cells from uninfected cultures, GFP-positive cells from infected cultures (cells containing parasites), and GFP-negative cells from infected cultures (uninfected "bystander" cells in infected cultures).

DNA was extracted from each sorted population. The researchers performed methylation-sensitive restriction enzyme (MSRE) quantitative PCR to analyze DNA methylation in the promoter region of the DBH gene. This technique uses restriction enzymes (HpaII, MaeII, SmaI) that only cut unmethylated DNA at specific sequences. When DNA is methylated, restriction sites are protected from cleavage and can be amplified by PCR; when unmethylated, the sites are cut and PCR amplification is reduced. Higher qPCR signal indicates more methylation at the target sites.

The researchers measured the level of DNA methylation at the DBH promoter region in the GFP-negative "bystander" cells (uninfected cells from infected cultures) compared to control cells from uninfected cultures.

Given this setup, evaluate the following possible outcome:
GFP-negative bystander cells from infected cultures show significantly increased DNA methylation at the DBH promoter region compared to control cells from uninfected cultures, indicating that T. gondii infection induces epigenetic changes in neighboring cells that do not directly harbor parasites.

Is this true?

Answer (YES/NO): YES